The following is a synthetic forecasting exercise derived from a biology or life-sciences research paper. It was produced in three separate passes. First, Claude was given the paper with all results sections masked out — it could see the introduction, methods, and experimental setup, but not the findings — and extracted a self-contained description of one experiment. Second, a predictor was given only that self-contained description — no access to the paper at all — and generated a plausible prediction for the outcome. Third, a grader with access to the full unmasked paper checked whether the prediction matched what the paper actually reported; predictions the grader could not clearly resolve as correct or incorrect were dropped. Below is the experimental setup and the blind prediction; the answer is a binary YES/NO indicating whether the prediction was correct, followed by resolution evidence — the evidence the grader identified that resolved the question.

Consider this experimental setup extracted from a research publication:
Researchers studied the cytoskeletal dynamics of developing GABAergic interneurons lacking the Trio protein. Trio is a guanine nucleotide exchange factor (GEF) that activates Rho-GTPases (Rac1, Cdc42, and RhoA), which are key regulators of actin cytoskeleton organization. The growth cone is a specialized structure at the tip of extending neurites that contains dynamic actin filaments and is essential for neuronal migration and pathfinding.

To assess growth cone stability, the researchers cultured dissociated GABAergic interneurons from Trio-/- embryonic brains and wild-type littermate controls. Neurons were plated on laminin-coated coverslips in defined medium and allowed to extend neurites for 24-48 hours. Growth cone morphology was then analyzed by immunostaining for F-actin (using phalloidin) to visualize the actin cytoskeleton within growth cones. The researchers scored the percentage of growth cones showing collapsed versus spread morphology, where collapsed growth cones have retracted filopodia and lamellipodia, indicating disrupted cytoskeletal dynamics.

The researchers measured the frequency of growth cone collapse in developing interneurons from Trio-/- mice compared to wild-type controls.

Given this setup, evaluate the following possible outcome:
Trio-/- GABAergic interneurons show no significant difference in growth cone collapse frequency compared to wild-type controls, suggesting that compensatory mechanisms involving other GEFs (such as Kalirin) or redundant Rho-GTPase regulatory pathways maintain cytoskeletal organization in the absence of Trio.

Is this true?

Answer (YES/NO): NO